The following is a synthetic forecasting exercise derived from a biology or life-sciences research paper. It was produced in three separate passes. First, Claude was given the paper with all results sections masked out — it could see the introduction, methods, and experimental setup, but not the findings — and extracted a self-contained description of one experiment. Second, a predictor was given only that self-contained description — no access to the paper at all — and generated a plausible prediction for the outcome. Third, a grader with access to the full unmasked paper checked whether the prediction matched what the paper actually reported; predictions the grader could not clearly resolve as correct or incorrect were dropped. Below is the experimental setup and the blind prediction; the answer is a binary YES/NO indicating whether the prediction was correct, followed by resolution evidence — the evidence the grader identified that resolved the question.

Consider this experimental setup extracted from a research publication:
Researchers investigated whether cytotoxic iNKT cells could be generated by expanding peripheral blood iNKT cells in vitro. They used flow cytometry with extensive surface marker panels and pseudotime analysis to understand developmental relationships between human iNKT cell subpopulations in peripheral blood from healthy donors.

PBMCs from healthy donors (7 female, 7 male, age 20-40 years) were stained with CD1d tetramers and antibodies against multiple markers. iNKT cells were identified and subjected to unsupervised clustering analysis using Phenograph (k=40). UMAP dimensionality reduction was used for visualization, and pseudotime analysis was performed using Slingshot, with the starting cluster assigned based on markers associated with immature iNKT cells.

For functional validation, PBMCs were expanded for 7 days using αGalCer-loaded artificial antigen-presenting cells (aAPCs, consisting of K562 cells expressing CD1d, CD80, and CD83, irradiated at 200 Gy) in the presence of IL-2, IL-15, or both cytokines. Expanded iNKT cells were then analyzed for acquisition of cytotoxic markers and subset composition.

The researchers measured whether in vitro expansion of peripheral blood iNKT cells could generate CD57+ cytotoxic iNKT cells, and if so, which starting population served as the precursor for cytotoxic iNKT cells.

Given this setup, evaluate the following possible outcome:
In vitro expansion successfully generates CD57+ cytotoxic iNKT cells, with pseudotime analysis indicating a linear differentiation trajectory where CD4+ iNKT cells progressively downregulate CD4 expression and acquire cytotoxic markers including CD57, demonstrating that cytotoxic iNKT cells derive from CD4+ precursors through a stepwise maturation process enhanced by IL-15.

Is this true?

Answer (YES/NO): NO